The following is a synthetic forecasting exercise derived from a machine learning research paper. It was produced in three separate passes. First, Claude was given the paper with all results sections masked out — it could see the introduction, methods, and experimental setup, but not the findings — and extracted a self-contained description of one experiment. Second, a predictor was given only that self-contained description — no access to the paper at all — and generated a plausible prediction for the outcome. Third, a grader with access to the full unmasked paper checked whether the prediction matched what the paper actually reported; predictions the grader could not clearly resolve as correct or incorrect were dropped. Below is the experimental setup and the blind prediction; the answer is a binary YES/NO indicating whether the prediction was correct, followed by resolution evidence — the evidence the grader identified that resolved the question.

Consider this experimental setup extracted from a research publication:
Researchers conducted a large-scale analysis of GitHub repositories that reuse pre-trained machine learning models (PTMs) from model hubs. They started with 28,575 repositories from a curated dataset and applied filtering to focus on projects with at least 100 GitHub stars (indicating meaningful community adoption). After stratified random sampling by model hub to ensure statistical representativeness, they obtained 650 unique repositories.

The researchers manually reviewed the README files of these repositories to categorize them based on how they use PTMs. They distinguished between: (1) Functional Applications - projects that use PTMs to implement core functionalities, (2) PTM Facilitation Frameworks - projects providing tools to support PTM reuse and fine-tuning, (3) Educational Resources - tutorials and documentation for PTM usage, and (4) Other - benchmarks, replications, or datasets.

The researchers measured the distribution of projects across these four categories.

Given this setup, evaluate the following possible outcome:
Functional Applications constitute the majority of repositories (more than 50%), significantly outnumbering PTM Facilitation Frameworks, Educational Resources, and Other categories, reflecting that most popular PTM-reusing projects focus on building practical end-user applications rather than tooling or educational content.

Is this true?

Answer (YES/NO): YES